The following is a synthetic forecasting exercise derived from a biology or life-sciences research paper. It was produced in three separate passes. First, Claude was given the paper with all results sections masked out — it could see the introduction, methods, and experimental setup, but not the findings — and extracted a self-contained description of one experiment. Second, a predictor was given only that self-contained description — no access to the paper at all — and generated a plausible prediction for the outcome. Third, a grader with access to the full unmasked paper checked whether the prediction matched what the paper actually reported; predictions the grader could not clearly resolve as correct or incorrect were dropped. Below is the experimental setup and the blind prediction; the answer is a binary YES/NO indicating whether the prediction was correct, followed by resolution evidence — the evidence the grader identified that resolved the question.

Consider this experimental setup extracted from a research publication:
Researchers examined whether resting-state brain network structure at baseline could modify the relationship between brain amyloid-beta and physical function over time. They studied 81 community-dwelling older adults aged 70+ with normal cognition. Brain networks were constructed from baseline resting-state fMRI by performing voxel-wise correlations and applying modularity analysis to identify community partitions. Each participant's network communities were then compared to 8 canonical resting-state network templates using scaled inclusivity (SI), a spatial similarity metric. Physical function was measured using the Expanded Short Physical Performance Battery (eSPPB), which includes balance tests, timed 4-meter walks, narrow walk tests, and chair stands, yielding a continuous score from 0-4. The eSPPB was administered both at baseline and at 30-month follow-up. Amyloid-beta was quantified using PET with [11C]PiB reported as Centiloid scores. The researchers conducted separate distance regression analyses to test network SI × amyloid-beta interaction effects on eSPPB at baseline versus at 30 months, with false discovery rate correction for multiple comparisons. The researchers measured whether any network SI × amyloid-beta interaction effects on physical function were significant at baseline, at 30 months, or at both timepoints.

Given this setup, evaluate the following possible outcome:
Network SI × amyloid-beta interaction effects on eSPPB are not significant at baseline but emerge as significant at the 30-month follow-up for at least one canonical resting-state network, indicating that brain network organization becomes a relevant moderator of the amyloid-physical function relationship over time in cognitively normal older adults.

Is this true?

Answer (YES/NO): NO